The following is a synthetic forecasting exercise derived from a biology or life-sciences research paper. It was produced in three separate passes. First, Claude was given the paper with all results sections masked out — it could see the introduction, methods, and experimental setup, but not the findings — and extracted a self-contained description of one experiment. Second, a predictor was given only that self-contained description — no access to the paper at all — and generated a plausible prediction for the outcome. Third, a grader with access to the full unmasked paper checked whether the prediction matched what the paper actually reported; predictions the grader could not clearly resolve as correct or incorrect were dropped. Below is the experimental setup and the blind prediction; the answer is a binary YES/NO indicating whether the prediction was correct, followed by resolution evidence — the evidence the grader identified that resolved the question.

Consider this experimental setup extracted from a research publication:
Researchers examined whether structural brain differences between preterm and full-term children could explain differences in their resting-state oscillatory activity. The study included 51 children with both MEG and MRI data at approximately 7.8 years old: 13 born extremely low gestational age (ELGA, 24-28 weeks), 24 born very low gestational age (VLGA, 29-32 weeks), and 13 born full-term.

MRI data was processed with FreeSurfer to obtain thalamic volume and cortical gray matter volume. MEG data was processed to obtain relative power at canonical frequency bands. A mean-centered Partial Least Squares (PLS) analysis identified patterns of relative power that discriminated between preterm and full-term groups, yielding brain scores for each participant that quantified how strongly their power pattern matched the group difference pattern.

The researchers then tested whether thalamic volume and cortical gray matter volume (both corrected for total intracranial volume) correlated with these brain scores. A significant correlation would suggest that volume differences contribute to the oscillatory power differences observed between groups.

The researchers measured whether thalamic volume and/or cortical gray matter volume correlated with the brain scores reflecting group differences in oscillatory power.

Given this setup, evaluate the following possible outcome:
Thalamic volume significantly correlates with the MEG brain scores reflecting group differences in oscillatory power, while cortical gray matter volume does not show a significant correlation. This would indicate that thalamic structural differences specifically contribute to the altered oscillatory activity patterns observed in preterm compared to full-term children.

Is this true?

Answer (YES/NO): YES